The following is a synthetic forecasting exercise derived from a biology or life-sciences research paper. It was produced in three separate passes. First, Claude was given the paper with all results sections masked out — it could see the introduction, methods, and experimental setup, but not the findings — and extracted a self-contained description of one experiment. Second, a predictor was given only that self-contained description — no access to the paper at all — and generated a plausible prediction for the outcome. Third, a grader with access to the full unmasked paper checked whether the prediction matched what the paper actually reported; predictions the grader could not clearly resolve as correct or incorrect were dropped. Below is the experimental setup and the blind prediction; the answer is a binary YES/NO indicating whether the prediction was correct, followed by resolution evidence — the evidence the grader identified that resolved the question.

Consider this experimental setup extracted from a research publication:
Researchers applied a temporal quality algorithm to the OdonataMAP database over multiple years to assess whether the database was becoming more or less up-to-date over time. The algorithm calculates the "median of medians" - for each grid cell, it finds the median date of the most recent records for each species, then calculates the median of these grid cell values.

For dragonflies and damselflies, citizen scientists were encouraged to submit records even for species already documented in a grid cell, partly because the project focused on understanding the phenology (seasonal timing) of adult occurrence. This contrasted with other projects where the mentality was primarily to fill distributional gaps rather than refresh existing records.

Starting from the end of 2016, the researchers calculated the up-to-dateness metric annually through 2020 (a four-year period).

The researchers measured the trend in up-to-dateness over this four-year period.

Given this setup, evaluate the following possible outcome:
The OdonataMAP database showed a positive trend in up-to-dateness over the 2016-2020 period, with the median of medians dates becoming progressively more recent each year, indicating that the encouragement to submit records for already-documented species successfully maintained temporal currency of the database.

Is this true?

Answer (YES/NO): NO